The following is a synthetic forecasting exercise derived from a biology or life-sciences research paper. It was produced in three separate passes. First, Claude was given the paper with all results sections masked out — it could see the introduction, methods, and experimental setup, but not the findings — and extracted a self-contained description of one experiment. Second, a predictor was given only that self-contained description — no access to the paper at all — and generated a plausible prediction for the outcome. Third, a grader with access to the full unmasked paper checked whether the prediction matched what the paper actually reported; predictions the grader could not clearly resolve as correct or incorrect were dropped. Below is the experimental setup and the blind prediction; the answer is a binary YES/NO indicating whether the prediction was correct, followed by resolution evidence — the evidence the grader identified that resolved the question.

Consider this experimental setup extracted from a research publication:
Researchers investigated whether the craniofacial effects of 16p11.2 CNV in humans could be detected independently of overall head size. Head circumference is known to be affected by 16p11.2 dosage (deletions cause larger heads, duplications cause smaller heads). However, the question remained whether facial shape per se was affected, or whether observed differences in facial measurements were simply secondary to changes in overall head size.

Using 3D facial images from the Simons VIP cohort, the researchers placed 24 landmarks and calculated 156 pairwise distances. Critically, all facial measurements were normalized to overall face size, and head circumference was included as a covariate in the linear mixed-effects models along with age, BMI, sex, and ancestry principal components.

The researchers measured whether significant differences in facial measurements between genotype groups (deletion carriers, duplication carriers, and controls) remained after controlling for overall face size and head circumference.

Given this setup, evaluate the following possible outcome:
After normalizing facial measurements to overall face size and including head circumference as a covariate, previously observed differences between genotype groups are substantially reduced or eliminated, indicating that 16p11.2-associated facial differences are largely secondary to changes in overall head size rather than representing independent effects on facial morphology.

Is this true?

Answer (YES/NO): NO